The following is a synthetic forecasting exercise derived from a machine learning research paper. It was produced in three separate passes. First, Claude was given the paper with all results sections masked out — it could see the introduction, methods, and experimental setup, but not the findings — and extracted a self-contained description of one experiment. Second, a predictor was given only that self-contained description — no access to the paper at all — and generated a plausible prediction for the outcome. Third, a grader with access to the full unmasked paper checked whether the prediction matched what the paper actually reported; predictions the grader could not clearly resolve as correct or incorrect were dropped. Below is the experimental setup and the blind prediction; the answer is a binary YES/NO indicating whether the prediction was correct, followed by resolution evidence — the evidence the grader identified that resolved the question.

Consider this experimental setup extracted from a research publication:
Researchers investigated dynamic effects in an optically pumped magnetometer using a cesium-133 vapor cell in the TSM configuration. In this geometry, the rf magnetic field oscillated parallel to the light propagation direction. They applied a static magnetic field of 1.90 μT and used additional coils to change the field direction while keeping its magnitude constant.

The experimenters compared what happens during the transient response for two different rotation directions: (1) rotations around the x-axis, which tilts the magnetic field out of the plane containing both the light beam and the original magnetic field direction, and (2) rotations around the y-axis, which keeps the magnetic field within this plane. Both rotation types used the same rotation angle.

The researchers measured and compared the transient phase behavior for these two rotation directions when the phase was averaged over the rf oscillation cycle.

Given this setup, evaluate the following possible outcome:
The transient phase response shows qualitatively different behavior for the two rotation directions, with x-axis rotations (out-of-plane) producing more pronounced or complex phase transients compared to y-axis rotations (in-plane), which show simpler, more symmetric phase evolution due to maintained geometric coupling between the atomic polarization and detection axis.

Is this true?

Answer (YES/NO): NO